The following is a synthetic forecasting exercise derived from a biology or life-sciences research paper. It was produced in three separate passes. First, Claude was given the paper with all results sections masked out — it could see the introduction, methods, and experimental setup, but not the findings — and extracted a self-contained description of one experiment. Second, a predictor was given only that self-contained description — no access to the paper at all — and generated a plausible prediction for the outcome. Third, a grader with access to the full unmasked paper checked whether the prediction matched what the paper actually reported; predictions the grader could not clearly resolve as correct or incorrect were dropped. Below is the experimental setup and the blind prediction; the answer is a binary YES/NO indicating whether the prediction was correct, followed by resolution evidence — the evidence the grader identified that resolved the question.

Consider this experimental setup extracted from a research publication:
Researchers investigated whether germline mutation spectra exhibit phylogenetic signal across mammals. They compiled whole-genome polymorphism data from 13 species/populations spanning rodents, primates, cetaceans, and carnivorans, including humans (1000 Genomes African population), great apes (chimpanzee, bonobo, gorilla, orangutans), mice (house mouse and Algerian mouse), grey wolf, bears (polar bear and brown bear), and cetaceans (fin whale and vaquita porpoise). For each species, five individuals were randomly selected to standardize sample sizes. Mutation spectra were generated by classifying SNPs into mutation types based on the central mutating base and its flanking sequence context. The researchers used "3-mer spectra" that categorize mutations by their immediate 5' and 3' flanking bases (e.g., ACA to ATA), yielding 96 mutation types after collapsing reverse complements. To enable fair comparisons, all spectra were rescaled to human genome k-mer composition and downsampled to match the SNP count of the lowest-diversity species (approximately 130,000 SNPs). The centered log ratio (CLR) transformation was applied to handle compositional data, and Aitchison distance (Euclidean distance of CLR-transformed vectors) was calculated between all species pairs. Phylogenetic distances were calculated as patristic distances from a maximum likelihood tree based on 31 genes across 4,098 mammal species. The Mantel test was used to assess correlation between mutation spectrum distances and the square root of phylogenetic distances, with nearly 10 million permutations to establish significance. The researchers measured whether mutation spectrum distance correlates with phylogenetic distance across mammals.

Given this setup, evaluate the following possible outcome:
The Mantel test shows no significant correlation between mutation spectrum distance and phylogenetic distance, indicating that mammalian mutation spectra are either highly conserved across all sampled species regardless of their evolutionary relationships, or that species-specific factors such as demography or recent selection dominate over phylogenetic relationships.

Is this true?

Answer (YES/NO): NO